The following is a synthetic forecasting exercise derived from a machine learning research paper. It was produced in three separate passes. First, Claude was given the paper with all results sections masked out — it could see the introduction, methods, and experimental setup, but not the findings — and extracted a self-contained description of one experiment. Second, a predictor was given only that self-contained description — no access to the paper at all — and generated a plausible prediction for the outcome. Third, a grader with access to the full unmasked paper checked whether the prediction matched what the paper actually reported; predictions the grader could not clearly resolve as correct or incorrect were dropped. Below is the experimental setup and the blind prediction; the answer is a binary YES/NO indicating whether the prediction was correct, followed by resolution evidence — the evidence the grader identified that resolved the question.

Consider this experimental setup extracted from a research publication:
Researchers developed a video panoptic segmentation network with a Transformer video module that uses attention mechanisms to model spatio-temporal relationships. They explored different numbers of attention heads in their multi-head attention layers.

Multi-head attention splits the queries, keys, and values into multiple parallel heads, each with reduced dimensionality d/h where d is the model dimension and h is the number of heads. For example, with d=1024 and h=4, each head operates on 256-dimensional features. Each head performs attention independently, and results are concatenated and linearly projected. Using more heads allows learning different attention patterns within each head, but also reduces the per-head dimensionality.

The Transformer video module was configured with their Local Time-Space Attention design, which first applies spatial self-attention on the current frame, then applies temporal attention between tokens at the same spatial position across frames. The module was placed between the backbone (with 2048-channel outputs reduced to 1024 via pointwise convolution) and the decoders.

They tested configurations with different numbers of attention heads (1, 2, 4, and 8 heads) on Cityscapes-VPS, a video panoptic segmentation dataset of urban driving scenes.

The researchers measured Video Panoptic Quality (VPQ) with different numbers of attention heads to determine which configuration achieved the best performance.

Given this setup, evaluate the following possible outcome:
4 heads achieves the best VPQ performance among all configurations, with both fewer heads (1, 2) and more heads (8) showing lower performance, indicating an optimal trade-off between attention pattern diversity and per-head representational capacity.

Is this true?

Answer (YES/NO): NO